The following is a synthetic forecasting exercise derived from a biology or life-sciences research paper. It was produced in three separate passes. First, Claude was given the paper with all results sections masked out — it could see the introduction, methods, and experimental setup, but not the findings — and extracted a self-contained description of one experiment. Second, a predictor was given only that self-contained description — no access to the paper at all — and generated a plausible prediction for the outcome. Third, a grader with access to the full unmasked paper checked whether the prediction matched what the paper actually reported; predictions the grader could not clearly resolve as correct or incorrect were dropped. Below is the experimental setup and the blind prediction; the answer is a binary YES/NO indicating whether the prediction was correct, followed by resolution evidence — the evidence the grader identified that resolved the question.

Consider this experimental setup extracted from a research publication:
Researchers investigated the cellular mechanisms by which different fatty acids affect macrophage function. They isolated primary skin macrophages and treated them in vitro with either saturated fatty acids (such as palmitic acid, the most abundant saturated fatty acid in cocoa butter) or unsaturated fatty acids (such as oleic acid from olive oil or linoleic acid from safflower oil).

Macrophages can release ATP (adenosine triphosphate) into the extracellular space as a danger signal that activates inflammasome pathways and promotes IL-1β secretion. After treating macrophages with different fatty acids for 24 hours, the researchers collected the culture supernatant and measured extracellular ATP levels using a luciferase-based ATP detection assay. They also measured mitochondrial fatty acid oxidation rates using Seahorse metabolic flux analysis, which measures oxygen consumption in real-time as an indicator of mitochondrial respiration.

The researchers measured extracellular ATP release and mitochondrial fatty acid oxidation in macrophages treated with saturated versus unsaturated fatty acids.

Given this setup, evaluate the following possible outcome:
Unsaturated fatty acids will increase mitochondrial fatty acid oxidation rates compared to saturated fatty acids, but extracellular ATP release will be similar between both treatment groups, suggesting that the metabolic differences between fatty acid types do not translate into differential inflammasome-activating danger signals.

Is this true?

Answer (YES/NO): NO